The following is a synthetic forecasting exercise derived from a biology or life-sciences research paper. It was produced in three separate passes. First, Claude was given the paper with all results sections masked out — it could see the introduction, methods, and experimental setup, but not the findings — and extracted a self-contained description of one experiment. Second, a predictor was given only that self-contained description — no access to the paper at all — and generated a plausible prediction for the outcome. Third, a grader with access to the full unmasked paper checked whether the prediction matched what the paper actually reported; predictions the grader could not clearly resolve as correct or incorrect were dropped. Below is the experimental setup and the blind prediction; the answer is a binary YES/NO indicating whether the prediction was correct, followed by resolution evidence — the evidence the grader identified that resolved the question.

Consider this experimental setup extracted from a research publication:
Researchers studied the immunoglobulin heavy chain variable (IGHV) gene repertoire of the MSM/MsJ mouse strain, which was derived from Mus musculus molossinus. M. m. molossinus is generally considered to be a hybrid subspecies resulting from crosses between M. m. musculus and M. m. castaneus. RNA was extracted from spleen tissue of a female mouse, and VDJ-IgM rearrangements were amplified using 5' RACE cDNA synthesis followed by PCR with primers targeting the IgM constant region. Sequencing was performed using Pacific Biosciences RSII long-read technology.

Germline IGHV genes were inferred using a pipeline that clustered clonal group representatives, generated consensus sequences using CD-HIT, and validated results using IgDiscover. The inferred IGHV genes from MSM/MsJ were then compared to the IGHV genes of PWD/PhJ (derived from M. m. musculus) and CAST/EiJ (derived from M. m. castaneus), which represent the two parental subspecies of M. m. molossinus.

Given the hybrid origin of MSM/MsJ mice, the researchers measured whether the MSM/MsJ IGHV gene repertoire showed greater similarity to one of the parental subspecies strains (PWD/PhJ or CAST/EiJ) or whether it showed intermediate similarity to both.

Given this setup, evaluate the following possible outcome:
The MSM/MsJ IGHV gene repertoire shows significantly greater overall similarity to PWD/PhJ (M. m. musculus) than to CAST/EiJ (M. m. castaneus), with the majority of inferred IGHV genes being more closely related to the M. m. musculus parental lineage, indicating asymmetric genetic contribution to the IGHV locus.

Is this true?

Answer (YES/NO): NO